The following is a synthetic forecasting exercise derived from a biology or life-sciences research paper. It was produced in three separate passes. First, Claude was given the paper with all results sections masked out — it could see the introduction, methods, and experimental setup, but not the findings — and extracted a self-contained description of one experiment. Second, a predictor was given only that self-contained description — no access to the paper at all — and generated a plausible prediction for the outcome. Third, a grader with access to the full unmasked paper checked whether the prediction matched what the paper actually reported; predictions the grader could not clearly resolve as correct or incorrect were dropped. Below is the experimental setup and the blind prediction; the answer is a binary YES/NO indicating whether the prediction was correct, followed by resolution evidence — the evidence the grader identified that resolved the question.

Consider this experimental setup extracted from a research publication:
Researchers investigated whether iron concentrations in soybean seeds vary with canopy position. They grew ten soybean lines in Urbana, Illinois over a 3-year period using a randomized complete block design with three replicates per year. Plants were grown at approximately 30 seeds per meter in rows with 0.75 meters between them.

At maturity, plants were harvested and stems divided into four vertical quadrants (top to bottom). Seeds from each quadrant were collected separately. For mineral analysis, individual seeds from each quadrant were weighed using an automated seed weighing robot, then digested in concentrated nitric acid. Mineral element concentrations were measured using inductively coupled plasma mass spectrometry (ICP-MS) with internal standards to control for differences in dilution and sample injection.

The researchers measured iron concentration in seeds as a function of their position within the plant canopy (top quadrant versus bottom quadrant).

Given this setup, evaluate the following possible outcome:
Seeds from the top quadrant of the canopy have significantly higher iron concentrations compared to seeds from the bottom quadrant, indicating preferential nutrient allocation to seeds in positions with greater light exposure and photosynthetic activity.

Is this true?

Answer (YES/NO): NO